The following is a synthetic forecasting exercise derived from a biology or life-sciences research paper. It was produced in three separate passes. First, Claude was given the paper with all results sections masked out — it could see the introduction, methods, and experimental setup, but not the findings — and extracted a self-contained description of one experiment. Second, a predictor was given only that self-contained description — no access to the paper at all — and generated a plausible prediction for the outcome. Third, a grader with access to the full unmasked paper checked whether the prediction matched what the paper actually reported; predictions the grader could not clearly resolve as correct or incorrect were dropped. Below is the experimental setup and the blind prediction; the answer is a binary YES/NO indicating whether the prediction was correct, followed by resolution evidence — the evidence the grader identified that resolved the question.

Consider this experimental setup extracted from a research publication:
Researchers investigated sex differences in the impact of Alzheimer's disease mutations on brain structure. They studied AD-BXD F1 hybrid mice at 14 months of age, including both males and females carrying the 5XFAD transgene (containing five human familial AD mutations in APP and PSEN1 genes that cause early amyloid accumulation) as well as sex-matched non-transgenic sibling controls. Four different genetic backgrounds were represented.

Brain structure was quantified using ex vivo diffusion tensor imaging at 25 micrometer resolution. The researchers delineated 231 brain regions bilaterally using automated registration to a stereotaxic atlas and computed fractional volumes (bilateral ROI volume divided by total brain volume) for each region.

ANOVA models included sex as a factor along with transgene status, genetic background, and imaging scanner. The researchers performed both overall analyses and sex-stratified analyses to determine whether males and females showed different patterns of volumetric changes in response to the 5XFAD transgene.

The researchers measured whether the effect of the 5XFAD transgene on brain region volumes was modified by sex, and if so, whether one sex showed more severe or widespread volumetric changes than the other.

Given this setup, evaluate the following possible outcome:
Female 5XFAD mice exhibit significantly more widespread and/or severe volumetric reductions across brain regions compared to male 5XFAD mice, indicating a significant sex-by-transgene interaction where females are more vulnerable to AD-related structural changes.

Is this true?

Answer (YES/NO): NO